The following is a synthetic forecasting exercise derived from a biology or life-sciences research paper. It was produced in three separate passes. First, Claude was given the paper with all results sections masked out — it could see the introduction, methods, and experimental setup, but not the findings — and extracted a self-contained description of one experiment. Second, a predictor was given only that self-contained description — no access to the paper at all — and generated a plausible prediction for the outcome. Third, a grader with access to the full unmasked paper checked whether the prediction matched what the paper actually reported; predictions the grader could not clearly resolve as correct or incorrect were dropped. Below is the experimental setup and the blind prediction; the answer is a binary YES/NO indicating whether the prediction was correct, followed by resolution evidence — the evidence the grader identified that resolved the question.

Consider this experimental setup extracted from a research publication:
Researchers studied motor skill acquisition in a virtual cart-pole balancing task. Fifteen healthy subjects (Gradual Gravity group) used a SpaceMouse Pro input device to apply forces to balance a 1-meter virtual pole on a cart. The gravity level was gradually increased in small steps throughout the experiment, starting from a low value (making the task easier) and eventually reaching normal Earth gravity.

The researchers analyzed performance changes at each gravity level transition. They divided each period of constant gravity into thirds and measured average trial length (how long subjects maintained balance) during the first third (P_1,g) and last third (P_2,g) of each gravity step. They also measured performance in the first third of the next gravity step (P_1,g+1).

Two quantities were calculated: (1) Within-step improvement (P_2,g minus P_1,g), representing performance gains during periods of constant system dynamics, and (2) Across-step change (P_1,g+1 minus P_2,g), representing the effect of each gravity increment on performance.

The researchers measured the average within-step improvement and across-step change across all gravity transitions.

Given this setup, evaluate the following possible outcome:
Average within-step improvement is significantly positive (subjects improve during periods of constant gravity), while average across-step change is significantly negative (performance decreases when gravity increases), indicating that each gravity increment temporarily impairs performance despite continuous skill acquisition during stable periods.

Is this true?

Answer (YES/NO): YES